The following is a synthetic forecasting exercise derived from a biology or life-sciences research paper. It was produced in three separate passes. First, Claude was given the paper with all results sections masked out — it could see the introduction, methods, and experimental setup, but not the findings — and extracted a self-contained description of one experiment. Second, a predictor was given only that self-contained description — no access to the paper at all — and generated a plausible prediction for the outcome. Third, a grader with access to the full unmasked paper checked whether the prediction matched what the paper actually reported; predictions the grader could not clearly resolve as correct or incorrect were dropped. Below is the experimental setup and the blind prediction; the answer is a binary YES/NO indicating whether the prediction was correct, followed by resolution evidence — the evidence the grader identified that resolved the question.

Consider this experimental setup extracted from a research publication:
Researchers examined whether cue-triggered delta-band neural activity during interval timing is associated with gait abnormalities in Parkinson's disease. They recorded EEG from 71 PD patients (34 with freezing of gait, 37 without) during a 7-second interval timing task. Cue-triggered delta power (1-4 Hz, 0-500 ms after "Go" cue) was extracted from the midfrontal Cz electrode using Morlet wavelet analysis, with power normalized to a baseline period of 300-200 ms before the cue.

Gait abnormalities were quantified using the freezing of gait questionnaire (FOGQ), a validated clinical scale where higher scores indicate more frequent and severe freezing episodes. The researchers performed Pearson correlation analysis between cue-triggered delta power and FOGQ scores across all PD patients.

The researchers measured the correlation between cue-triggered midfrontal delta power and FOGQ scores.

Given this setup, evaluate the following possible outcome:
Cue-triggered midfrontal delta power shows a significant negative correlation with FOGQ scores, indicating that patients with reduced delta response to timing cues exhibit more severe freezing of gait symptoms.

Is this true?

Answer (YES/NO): YES